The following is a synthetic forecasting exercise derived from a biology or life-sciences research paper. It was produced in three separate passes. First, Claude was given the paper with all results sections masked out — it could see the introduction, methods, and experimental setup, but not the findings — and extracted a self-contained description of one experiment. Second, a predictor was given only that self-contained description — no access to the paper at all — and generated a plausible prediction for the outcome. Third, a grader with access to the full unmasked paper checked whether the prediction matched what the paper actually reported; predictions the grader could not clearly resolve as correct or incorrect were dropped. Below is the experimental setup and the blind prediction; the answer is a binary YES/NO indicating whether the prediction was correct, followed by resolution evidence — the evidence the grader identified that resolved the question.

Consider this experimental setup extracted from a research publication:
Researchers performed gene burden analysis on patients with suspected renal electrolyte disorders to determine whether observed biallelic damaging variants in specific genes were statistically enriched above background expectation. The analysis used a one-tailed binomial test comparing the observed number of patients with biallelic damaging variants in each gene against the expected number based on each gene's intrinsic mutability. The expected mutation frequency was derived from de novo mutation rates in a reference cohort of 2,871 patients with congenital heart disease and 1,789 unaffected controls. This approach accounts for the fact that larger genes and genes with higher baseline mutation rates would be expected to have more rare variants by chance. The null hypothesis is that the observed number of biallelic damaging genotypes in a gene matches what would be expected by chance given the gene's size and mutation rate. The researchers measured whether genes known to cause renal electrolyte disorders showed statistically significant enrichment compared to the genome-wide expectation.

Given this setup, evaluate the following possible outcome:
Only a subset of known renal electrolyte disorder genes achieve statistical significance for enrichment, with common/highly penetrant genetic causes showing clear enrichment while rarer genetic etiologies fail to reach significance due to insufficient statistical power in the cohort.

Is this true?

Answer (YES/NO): YES